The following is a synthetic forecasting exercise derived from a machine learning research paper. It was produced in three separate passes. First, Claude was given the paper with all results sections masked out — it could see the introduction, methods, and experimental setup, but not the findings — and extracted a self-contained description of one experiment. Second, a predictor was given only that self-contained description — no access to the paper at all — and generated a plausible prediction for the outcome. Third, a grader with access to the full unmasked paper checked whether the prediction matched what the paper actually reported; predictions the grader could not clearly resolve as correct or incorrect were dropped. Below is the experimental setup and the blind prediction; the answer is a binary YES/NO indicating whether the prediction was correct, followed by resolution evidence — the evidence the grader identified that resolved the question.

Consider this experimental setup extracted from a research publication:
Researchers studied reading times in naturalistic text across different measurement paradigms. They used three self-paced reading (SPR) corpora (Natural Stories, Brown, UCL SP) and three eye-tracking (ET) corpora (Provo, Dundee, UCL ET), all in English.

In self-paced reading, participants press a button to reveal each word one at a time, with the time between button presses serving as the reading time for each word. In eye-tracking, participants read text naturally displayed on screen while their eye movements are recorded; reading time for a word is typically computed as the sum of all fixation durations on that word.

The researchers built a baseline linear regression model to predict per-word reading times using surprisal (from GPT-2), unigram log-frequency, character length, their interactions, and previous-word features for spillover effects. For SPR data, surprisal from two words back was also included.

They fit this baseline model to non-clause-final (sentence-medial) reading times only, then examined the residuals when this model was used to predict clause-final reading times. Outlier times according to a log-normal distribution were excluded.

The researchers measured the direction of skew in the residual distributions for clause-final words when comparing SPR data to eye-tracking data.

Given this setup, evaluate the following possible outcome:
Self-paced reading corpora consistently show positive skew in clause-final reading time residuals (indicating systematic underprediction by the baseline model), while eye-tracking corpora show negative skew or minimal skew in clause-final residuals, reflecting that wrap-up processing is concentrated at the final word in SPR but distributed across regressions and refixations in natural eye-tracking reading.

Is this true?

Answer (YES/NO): NO